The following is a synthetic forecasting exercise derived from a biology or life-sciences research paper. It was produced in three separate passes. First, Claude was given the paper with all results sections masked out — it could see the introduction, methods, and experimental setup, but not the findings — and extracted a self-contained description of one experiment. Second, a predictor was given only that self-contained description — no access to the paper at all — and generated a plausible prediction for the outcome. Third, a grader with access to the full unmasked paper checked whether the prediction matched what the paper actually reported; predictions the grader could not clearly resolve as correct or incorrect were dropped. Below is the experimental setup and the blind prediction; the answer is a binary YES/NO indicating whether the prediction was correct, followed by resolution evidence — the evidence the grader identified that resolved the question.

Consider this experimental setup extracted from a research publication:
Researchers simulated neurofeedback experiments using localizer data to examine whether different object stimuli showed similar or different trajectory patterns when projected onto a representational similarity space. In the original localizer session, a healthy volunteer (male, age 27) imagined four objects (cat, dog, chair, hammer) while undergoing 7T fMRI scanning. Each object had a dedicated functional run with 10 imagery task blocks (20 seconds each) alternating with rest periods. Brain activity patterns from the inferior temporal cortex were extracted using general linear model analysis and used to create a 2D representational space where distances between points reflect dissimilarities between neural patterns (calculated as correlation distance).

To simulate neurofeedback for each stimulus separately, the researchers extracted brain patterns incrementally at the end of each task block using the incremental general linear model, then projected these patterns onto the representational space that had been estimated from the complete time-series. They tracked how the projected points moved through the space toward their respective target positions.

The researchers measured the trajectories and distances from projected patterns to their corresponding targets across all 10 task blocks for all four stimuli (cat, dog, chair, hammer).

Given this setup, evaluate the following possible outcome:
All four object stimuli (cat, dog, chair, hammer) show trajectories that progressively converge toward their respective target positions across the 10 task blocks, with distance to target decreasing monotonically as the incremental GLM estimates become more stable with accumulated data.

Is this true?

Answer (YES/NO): NO